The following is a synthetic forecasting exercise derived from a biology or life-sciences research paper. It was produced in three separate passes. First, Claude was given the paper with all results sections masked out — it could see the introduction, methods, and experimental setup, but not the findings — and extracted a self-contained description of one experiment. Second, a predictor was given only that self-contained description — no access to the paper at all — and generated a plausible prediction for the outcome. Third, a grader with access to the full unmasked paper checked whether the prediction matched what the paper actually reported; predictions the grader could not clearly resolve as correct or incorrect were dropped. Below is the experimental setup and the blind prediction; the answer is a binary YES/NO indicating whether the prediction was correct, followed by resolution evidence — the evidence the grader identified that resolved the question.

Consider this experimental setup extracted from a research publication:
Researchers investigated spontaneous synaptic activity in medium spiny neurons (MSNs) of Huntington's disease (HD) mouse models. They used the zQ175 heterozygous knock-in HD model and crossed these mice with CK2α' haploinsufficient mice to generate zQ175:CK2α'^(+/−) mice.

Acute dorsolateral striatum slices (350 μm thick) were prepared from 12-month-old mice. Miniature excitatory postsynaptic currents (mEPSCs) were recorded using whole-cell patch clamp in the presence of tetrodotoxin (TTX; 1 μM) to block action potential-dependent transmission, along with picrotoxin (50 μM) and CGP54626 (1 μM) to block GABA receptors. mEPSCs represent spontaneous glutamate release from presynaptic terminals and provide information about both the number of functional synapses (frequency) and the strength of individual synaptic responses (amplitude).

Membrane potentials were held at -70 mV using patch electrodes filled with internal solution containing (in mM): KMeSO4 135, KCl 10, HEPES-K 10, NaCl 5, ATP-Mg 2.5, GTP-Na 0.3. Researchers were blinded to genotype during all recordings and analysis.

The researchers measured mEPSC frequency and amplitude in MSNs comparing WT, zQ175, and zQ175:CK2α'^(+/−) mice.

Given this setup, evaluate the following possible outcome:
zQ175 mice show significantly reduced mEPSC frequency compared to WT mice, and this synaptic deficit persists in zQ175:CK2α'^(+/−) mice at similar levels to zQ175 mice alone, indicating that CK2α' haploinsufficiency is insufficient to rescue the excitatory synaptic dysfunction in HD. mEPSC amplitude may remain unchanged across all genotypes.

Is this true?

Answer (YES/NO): NO